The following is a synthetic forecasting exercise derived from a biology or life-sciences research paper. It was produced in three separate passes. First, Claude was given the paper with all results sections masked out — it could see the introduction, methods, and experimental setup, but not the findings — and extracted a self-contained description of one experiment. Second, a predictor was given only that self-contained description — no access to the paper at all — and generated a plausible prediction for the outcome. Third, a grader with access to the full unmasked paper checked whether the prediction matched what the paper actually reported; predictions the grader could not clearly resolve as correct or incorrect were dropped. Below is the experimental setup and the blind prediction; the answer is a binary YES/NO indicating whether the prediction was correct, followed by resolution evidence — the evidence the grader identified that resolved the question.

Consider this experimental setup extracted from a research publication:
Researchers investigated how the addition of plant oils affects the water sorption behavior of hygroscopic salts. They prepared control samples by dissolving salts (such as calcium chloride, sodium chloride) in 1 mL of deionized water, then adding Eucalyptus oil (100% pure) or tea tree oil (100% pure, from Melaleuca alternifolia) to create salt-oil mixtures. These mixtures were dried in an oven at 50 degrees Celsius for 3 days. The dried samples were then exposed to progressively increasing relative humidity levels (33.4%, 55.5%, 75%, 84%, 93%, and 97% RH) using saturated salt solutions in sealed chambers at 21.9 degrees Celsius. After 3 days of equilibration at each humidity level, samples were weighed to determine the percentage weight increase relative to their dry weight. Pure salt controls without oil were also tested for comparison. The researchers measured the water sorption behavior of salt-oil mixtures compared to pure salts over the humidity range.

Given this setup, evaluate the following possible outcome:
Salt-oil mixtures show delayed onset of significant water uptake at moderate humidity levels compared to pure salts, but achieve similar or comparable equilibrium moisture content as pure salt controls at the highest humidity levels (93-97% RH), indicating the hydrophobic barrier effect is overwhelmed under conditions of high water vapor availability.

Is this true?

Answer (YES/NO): NO